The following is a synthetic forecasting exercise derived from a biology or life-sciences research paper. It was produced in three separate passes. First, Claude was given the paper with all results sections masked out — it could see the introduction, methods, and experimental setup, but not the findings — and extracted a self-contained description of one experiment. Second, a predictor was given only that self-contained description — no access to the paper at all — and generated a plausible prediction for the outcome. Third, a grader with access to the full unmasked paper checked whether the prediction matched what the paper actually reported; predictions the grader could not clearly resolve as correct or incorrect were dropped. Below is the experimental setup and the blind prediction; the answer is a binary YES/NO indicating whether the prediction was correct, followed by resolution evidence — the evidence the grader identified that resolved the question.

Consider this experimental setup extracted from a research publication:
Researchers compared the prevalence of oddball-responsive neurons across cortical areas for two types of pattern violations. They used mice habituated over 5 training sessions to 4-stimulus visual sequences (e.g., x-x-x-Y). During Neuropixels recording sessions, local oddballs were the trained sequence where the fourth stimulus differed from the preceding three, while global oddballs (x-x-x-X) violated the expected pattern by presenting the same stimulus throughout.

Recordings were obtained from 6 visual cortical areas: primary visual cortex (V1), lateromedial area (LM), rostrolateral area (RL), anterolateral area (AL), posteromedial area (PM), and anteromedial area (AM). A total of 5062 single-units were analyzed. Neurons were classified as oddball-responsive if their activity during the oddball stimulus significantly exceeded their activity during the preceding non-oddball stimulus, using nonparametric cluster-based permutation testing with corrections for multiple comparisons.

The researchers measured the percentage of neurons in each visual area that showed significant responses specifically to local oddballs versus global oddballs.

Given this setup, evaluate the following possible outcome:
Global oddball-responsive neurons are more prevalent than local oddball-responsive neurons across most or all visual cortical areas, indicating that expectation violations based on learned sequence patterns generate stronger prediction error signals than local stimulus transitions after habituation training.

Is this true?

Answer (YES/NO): NO